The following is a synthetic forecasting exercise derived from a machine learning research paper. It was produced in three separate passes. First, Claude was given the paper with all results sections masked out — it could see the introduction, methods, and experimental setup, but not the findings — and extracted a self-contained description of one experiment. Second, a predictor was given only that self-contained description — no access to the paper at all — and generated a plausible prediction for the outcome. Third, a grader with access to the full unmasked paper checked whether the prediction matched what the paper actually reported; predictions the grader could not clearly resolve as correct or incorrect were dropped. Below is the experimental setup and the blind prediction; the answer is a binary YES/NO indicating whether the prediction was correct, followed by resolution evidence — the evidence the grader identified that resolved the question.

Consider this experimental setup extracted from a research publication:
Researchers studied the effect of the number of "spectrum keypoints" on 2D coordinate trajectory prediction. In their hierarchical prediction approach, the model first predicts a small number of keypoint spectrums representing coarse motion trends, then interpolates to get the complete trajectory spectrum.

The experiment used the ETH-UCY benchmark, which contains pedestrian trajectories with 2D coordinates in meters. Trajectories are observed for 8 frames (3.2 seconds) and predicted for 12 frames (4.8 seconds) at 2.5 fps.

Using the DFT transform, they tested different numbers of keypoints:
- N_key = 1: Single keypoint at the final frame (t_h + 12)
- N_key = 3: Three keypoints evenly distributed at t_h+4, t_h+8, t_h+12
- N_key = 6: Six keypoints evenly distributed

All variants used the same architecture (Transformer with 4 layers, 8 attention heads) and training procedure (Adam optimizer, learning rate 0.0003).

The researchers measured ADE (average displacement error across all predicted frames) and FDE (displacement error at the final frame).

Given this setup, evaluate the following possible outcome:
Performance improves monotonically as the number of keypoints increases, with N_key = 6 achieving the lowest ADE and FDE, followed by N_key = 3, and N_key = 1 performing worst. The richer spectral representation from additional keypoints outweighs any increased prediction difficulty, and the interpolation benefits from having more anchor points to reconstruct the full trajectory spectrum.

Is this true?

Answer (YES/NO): NO